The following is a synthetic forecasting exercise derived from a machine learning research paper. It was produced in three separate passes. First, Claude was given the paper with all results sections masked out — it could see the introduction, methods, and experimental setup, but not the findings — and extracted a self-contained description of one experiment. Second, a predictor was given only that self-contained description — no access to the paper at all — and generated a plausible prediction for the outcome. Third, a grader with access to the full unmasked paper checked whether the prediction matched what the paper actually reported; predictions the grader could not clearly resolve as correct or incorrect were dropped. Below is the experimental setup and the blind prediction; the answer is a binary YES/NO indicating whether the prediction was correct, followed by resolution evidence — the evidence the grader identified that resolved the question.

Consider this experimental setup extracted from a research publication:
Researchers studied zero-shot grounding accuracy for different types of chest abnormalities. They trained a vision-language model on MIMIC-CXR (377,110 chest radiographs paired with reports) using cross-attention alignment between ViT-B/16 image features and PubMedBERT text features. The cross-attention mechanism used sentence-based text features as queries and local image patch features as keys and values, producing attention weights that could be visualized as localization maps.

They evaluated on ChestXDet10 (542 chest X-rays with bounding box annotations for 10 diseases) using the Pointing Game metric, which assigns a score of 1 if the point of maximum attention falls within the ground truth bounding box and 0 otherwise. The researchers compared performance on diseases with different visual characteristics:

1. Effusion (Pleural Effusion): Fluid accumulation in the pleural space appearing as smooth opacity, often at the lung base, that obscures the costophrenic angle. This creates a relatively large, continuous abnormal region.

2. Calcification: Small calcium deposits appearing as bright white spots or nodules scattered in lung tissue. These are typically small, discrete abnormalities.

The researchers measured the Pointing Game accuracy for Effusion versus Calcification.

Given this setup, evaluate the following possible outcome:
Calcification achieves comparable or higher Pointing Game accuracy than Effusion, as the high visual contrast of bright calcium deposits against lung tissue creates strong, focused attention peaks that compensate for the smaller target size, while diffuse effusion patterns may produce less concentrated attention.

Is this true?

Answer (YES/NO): NO